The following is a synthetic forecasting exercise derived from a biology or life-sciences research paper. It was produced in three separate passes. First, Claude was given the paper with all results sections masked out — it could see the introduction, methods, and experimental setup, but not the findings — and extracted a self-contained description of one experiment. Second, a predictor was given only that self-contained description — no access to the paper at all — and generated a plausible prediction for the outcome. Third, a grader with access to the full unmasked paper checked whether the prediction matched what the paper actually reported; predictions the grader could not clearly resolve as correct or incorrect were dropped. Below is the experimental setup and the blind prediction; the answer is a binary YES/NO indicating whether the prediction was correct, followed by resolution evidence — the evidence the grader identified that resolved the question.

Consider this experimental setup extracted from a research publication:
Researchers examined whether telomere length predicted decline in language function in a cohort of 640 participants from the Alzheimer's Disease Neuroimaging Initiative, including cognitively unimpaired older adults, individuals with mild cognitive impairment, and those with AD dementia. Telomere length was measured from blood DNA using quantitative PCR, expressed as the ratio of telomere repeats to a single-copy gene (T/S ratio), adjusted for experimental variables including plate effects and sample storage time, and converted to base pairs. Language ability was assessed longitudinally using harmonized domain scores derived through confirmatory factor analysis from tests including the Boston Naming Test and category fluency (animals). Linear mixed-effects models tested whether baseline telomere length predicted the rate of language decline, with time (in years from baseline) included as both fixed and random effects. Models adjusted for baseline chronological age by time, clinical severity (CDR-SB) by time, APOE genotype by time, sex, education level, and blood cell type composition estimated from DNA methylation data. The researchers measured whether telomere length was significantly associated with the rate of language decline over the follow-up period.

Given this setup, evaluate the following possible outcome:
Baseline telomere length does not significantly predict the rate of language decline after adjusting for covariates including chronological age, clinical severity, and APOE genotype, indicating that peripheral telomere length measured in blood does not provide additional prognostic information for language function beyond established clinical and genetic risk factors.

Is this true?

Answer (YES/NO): YES